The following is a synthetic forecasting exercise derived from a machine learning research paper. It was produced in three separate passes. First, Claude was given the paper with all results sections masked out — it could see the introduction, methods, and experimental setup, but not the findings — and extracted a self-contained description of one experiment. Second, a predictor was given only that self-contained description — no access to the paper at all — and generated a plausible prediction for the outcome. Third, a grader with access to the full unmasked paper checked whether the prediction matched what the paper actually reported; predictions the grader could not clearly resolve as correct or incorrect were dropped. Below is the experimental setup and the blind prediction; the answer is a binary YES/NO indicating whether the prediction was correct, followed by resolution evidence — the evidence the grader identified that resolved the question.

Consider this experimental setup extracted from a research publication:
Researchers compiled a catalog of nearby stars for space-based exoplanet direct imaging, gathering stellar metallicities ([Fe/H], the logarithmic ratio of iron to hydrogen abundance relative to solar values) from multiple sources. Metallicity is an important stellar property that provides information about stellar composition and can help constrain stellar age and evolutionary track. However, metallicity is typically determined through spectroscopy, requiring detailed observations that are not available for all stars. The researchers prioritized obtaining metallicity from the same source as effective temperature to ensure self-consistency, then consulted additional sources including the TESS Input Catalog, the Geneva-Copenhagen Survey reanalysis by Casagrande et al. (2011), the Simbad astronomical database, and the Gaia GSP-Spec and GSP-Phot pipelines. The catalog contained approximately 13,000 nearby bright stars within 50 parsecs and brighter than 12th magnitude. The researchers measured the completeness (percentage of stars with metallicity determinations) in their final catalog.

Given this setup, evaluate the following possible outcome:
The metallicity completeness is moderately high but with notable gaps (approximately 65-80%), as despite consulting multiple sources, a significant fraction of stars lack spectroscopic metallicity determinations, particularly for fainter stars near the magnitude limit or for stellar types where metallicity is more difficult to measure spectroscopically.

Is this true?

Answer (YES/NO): NO